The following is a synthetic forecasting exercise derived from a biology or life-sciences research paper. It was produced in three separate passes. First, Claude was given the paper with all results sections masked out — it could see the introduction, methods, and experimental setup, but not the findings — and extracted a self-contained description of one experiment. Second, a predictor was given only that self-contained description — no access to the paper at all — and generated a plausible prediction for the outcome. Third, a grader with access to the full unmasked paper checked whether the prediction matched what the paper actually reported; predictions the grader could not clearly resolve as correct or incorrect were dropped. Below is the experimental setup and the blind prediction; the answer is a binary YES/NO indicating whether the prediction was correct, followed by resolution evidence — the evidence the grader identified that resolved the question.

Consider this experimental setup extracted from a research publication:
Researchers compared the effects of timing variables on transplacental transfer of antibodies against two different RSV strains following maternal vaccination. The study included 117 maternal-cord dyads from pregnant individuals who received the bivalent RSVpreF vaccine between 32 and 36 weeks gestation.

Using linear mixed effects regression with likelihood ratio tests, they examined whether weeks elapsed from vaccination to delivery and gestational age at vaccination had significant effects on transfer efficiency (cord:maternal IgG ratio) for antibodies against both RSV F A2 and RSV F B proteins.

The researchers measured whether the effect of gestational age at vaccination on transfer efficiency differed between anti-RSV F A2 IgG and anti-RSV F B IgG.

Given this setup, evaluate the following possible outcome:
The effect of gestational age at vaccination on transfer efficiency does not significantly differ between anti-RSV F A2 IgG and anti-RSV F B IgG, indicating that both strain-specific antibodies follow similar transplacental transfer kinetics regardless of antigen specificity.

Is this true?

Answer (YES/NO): NO